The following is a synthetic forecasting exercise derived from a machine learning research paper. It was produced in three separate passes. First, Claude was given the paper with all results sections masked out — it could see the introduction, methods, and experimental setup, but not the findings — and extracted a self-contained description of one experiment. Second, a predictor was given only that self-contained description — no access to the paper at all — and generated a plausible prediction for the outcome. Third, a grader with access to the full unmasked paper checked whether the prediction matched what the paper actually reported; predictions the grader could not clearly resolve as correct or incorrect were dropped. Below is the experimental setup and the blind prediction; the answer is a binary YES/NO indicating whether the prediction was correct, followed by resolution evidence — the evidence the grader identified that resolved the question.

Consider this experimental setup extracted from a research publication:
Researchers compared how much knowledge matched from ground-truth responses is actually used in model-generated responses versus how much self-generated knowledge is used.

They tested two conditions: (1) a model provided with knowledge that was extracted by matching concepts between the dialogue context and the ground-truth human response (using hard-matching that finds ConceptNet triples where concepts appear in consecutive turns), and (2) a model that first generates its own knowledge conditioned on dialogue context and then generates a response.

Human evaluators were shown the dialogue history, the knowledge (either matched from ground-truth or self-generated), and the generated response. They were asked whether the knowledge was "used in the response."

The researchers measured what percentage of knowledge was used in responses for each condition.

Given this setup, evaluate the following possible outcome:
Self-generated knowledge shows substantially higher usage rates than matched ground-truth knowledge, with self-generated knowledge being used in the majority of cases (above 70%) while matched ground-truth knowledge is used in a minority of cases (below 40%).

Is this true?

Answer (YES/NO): NO